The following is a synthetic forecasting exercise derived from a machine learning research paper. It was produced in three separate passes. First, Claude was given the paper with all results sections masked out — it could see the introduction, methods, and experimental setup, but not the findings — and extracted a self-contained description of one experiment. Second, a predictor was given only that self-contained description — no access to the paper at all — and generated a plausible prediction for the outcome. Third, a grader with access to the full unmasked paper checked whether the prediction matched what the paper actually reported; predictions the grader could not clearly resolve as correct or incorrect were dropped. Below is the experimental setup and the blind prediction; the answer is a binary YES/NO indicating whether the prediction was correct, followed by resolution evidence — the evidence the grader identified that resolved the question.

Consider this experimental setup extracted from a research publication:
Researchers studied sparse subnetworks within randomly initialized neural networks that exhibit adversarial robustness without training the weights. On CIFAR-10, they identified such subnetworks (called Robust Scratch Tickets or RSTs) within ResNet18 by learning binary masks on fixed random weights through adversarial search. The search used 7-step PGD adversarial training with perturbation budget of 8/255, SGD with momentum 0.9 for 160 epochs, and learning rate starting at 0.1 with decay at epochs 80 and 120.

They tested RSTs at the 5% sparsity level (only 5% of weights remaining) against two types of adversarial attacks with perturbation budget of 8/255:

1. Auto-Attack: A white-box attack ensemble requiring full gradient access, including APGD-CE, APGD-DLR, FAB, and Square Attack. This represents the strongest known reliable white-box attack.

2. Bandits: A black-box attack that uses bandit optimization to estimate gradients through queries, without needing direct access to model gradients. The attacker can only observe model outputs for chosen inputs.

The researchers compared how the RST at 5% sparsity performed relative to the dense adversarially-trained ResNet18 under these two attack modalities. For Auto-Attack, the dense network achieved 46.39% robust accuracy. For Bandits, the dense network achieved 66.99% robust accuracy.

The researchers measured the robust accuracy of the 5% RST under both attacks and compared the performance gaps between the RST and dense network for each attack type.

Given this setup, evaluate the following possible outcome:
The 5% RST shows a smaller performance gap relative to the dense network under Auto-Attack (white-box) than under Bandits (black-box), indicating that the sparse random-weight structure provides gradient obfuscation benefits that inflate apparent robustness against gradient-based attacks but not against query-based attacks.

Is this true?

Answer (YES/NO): YES